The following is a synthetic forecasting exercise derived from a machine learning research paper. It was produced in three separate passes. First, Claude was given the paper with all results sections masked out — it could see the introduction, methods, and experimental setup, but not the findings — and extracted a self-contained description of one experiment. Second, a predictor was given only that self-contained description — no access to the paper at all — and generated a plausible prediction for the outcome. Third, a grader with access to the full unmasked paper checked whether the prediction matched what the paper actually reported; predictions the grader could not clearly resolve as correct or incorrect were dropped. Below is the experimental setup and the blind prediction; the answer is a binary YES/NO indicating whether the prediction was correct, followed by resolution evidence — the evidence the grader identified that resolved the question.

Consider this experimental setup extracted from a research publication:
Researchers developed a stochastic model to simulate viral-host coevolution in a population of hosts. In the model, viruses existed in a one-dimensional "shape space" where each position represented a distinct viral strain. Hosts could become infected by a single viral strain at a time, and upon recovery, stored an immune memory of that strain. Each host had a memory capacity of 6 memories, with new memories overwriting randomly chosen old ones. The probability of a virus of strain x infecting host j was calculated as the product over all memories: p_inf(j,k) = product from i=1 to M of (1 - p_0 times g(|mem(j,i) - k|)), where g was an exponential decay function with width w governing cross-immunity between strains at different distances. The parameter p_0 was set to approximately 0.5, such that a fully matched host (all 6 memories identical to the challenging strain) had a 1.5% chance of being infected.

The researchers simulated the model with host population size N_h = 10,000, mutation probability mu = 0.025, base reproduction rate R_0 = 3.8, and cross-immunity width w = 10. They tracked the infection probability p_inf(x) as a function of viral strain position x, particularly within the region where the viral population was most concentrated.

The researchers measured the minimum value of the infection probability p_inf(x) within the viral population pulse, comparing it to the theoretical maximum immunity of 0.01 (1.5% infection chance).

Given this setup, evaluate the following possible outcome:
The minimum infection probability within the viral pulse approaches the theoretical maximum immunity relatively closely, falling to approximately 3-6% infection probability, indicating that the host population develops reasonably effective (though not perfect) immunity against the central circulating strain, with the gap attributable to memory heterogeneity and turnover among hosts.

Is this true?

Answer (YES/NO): NO